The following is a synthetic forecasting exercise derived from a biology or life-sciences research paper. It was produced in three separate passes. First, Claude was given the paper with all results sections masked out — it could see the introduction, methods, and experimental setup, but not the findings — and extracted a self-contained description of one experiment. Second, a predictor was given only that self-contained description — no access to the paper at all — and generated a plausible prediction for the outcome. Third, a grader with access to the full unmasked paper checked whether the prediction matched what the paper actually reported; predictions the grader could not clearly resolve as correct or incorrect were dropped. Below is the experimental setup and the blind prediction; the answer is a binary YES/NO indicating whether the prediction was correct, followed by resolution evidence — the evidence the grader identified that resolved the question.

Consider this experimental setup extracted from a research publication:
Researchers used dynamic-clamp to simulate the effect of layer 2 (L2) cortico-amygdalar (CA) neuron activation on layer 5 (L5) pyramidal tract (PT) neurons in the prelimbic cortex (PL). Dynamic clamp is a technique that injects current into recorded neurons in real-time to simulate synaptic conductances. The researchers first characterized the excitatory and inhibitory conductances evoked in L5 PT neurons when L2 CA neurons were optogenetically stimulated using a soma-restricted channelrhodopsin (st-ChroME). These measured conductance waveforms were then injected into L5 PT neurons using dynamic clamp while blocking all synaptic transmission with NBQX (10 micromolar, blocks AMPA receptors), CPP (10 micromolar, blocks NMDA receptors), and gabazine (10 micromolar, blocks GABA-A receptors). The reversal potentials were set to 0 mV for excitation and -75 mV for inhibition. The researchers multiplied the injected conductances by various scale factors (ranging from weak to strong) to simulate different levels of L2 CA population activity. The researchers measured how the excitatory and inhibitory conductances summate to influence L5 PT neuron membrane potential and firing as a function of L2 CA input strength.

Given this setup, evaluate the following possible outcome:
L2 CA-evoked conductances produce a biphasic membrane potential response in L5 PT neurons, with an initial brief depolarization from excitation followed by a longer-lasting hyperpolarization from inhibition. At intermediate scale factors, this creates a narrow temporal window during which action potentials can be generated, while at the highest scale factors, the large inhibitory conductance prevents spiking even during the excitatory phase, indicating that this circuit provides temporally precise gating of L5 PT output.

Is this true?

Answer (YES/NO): NO